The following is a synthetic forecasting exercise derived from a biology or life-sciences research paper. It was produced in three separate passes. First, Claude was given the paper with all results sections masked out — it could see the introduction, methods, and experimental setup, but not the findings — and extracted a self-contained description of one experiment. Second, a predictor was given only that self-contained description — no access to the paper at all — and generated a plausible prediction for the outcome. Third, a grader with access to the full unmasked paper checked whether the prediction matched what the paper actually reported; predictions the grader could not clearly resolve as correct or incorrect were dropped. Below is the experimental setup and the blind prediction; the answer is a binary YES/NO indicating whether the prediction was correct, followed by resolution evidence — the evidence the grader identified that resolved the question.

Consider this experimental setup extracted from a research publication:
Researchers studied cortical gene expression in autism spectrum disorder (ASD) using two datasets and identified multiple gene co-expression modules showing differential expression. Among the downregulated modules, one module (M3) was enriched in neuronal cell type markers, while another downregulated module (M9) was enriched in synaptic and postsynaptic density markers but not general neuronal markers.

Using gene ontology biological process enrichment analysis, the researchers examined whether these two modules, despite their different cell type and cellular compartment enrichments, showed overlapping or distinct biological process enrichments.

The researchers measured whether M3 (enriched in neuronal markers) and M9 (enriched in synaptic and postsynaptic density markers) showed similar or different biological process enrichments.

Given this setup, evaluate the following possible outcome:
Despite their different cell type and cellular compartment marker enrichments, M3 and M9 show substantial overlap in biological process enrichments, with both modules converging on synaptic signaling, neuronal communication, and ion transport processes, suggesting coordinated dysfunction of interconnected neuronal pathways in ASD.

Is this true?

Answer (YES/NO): YES